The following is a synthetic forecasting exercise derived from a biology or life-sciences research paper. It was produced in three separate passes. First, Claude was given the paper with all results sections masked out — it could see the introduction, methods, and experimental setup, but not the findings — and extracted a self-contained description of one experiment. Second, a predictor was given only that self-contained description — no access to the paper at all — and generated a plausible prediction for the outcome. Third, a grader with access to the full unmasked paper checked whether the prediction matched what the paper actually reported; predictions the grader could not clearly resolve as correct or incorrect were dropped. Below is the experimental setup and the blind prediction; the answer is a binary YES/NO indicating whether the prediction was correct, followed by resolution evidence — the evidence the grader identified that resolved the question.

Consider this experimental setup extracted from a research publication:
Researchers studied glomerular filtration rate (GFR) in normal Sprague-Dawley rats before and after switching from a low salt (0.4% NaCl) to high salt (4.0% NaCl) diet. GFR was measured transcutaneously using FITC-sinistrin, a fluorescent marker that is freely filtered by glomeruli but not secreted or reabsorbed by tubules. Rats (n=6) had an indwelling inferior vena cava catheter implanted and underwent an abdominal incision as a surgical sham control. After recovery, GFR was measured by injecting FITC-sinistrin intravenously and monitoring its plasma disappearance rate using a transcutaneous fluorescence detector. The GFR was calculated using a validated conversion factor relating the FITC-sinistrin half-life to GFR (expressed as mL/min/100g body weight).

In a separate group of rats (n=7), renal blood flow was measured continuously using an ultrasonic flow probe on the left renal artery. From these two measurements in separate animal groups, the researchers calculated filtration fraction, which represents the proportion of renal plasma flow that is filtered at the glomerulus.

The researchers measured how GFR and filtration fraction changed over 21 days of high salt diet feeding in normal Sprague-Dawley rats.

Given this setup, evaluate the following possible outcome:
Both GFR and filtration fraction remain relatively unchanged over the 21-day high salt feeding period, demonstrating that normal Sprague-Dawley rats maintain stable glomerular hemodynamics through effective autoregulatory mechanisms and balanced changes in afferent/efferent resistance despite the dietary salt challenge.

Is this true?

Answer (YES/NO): NO